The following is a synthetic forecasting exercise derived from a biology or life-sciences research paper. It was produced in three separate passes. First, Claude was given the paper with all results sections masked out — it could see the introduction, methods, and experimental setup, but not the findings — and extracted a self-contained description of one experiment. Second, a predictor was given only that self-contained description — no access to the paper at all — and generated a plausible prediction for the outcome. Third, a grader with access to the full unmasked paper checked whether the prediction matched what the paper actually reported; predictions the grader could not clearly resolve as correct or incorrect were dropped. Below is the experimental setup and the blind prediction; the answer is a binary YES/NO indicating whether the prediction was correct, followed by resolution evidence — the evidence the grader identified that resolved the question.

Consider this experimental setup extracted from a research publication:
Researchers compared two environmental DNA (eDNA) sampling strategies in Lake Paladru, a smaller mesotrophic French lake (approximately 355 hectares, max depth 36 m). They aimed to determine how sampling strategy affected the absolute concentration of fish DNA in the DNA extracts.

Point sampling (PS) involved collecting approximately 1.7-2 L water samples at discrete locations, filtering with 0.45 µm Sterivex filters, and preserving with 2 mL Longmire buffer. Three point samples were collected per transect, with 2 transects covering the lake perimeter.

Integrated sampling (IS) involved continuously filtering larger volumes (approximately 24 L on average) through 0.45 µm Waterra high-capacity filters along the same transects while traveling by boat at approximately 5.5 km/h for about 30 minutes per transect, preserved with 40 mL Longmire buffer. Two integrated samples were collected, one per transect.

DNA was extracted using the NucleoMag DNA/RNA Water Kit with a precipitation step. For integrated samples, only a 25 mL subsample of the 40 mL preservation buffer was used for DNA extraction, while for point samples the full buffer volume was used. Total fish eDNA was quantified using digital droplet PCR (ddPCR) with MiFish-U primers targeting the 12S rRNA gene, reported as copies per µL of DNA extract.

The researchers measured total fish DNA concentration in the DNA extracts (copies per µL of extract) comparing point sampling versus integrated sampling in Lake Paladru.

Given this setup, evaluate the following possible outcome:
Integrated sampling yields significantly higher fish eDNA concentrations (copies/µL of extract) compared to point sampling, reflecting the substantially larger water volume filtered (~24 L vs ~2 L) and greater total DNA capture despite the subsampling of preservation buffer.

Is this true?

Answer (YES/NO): NO